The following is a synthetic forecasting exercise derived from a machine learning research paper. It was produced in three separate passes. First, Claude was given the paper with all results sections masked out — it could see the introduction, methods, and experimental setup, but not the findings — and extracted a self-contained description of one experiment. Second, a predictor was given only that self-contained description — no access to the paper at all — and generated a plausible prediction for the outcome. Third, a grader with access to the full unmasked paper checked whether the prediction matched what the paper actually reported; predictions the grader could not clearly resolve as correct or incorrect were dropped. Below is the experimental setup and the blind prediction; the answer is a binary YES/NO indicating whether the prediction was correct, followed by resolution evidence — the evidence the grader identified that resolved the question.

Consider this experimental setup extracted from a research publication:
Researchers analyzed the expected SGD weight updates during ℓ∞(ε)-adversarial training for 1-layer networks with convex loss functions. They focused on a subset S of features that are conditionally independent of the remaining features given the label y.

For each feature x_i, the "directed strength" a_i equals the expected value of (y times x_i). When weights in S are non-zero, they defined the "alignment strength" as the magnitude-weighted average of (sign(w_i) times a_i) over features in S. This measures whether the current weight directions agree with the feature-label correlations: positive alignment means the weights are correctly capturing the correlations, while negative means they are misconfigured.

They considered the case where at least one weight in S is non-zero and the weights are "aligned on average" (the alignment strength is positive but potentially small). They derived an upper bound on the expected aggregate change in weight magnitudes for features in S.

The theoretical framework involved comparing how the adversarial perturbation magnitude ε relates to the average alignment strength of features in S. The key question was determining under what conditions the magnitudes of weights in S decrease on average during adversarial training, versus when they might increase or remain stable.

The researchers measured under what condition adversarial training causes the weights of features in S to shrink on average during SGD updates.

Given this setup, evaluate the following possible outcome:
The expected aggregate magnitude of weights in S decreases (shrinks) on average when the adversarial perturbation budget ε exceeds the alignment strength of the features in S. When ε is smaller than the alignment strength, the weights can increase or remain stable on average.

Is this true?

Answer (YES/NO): YES